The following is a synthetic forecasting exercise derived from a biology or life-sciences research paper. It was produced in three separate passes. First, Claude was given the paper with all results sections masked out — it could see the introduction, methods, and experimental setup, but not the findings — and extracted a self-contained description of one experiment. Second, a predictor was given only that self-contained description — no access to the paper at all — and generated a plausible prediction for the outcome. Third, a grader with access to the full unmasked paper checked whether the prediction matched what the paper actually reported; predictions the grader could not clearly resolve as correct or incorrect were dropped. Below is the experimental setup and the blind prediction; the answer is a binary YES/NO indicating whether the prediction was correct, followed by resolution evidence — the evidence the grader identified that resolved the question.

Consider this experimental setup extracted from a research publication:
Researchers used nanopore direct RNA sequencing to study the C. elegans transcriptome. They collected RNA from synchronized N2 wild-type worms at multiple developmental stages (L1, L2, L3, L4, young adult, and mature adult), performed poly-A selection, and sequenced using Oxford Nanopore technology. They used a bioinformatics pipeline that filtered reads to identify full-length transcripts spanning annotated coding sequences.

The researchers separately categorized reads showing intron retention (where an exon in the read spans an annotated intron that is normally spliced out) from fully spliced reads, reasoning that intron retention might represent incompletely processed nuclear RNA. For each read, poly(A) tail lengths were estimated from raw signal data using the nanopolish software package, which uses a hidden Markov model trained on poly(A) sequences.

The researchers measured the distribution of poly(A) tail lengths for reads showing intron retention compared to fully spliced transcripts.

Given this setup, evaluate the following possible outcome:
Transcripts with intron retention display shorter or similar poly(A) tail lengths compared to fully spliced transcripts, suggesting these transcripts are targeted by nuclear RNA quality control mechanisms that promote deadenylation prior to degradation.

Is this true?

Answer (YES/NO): NO